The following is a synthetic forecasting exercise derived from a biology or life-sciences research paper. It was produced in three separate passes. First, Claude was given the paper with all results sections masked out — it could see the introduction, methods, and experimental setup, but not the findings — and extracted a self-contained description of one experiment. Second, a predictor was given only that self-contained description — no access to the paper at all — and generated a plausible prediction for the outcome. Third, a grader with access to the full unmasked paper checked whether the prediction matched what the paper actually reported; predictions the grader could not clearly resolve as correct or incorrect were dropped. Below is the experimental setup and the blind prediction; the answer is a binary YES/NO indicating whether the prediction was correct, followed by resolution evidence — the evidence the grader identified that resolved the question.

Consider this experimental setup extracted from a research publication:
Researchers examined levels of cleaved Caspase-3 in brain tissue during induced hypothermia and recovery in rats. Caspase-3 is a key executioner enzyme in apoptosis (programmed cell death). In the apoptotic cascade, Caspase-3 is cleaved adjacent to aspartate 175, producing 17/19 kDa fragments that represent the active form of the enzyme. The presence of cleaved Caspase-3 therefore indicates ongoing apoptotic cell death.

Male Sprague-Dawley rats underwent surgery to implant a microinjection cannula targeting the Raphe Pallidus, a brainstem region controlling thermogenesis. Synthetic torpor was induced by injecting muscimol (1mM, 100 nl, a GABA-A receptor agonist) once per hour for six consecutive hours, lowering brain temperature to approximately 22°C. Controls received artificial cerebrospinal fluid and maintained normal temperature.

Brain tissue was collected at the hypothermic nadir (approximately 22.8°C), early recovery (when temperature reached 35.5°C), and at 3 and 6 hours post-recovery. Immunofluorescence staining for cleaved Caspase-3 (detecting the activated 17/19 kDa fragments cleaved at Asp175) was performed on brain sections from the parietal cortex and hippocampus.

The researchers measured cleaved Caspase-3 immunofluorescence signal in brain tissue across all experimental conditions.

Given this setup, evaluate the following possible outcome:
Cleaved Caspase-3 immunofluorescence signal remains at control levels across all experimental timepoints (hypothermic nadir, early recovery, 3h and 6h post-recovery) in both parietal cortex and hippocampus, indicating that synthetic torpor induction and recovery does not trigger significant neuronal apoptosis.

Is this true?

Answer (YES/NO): NO